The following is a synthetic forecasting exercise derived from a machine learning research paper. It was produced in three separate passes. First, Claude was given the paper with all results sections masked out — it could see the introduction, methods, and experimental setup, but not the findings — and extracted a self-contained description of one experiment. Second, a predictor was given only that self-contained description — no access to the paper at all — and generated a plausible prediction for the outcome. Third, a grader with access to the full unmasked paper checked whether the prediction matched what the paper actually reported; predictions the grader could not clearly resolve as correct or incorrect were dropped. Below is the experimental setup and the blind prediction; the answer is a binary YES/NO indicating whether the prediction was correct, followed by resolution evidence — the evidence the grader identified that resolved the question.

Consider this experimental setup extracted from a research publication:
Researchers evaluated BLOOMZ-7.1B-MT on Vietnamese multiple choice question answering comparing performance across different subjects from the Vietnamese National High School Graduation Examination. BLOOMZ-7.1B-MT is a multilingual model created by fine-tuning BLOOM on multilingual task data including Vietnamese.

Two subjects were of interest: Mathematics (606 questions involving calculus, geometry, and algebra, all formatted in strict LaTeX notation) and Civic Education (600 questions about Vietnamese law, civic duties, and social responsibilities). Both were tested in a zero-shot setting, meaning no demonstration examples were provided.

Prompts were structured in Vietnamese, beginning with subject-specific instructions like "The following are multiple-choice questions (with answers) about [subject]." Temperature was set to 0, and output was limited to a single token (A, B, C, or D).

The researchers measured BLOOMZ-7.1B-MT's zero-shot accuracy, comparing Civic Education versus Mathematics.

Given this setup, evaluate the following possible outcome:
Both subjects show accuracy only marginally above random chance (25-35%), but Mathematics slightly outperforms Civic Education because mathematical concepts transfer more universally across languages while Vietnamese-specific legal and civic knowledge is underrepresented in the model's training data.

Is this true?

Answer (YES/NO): NO